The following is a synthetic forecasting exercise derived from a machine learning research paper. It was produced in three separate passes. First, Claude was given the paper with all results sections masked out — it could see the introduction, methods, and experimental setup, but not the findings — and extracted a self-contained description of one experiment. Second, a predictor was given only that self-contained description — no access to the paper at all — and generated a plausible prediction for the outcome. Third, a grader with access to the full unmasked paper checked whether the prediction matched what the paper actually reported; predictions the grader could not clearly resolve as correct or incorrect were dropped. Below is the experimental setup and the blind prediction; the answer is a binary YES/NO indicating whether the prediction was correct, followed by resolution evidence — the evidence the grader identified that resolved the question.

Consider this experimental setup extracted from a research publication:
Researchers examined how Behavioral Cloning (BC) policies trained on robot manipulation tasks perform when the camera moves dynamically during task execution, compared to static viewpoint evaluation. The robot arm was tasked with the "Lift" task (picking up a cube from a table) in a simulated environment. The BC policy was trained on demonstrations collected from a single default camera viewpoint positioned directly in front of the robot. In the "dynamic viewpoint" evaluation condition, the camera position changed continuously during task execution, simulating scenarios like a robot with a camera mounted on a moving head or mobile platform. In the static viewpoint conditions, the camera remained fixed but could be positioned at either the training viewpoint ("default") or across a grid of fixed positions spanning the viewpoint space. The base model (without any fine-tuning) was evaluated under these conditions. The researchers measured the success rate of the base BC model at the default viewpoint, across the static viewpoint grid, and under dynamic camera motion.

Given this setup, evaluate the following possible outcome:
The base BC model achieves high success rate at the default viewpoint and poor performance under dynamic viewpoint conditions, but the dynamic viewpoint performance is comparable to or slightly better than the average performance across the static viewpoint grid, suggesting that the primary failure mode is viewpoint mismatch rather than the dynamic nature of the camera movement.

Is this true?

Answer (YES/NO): NO